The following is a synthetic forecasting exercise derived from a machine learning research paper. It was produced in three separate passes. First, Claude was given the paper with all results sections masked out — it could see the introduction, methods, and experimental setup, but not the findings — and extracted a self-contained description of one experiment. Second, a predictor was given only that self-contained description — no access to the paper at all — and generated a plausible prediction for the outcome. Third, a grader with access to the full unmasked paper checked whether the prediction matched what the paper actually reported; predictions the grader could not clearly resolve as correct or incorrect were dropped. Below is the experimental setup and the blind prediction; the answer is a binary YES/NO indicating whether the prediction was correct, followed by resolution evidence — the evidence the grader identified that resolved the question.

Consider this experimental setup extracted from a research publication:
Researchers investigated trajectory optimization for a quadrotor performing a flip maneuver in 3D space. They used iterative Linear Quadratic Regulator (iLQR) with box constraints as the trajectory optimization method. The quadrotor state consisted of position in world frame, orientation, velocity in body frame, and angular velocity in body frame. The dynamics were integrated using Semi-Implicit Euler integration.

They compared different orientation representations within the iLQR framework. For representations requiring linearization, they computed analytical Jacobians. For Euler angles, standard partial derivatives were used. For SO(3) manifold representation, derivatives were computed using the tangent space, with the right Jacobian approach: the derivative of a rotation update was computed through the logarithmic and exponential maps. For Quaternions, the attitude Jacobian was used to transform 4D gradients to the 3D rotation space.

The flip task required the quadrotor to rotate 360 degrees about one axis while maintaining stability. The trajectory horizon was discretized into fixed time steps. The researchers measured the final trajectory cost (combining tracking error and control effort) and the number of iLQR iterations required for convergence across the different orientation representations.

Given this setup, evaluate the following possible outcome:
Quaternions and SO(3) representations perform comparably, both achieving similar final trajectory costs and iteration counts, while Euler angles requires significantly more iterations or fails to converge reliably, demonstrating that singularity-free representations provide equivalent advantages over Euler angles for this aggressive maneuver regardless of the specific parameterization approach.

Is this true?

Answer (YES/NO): NO